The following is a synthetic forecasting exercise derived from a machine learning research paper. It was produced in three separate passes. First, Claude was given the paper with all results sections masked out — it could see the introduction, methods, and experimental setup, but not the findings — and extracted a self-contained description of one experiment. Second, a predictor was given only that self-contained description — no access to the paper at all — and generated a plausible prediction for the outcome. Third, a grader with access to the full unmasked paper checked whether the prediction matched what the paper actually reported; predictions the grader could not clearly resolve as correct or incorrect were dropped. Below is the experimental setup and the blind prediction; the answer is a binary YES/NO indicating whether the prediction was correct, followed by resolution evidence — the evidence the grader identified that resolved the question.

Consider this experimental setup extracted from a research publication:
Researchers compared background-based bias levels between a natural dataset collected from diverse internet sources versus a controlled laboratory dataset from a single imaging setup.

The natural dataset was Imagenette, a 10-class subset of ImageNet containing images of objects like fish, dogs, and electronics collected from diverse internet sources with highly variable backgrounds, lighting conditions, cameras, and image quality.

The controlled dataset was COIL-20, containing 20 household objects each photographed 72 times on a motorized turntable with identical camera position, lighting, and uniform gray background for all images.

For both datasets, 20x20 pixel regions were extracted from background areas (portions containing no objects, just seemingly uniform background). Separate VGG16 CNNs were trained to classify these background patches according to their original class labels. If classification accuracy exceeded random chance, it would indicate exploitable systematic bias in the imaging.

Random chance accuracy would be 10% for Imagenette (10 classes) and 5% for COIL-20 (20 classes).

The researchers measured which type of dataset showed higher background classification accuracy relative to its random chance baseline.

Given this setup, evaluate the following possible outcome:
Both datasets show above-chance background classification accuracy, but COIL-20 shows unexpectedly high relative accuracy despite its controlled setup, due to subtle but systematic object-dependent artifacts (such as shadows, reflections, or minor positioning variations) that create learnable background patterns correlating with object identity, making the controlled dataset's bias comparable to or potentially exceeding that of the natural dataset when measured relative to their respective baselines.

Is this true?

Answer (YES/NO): YES